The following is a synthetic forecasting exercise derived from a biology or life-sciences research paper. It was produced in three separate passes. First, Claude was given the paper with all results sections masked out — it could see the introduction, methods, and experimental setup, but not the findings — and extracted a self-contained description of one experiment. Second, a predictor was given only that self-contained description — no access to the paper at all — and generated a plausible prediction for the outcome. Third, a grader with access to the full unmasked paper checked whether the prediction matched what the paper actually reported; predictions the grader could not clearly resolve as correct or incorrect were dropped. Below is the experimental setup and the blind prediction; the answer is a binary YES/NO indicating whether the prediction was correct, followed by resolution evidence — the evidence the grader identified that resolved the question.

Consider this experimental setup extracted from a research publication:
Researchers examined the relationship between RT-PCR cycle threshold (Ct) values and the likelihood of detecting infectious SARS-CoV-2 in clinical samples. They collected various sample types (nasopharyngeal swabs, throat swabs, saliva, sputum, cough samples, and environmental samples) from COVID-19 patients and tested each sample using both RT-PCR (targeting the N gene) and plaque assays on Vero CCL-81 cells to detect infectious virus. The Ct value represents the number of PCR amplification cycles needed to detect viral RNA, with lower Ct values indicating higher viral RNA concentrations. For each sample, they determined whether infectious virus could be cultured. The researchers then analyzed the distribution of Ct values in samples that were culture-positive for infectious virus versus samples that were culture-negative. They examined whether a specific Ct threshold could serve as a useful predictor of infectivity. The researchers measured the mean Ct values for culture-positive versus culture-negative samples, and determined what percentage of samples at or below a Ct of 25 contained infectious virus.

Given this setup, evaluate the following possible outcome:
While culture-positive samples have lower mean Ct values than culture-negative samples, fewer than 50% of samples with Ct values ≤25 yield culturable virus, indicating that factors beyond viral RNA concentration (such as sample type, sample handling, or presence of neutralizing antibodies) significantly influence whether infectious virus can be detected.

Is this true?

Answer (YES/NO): NO